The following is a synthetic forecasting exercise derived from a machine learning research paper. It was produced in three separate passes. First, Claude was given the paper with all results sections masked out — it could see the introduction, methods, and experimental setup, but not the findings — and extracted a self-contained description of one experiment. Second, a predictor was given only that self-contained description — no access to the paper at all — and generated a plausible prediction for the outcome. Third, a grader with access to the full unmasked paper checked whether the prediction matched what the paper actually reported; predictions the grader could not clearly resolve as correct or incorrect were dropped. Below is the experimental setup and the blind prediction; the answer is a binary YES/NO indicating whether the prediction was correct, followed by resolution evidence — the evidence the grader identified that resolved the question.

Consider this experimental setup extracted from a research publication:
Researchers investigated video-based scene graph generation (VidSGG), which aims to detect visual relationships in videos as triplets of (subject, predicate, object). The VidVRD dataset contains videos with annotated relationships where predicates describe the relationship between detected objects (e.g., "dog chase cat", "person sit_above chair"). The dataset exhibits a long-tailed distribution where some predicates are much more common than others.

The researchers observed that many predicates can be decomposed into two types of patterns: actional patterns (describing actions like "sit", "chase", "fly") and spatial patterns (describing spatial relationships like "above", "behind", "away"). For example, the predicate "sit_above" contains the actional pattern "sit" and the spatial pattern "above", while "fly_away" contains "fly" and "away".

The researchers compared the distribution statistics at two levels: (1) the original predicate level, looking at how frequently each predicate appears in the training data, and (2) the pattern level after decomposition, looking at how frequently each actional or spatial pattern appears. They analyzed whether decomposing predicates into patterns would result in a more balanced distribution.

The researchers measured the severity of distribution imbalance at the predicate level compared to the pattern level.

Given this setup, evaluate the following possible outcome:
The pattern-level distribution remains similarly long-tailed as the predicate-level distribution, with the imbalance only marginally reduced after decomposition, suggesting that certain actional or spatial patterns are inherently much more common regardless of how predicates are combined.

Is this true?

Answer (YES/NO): NO